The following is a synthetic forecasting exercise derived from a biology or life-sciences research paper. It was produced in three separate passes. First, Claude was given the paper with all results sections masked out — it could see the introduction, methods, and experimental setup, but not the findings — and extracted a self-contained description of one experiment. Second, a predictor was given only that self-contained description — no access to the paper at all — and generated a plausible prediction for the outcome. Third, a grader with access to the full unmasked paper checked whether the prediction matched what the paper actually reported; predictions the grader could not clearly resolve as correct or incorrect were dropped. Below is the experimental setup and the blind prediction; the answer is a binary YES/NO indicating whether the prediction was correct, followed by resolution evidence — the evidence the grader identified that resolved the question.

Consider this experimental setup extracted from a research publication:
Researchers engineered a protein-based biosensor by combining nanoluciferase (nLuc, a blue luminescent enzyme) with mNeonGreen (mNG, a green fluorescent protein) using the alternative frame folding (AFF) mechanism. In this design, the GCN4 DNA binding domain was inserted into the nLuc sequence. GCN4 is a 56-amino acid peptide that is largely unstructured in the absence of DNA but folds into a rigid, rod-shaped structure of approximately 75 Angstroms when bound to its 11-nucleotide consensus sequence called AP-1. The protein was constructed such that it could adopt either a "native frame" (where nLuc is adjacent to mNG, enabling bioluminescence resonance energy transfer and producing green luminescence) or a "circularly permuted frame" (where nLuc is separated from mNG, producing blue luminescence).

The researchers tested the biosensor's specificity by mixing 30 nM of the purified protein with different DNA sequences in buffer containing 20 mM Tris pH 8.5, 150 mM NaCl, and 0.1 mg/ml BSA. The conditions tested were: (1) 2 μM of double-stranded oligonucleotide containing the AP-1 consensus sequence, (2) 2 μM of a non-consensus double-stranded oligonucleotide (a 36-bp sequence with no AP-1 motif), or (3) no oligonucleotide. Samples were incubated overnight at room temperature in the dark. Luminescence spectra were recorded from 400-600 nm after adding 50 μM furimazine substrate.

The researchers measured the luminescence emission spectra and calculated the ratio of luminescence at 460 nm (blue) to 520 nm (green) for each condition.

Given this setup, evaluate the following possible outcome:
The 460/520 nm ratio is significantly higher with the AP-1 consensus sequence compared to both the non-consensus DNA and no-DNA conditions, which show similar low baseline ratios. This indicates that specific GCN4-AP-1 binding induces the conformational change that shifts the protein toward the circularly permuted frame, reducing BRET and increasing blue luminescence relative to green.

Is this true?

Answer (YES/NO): YES